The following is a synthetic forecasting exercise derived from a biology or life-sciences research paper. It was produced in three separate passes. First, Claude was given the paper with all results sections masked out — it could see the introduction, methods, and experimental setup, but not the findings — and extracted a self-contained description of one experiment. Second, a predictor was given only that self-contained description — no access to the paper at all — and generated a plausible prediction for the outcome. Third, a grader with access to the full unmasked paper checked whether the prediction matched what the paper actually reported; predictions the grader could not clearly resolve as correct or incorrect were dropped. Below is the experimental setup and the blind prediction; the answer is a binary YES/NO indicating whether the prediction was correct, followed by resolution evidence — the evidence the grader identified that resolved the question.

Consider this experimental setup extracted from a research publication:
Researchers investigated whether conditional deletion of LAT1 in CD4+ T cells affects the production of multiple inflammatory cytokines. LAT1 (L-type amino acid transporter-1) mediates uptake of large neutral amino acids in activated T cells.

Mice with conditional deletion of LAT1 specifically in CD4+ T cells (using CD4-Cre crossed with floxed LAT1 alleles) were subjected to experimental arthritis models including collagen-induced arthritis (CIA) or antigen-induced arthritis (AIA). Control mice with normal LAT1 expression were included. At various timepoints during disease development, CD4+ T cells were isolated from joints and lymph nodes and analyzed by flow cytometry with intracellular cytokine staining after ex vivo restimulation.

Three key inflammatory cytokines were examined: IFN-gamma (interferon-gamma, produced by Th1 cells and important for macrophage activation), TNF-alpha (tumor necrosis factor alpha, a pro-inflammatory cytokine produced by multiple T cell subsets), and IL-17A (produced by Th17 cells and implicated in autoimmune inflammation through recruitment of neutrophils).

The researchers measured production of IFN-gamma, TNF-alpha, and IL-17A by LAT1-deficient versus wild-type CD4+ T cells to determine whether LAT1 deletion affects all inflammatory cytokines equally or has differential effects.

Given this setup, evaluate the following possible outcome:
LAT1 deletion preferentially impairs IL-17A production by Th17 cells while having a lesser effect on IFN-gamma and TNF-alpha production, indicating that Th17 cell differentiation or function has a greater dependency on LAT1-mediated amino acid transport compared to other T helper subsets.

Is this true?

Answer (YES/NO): NO